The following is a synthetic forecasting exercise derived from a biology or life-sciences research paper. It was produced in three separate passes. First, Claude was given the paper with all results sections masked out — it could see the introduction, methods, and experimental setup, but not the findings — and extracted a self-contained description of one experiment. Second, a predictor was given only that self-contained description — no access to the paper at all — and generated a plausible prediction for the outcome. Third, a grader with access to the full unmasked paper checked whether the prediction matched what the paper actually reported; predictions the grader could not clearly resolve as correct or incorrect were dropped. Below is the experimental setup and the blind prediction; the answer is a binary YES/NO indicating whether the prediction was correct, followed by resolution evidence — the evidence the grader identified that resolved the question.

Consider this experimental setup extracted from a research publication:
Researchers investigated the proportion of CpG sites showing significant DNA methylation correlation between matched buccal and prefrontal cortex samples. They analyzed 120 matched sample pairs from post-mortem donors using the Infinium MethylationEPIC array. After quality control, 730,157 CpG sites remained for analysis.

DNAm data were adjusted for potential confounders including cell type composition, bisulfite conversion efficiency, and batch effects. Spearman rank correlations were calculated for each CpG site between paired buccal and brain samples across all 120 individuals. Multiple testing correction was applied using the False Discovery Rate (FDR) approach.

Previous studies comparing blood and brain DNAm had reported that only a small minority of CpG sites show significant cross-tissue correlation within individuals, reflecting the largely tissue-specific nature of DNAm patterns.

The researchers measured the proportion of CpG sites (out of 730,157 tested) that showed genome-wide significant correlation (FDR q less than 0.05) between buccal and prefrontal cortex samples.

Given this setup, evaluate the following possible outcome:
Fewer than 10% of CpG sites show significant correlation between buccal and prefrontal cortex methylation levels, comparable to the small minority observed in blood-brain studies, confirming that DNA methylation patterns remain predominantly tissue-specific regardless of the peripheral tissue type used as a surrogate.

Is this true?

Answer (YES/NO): YES